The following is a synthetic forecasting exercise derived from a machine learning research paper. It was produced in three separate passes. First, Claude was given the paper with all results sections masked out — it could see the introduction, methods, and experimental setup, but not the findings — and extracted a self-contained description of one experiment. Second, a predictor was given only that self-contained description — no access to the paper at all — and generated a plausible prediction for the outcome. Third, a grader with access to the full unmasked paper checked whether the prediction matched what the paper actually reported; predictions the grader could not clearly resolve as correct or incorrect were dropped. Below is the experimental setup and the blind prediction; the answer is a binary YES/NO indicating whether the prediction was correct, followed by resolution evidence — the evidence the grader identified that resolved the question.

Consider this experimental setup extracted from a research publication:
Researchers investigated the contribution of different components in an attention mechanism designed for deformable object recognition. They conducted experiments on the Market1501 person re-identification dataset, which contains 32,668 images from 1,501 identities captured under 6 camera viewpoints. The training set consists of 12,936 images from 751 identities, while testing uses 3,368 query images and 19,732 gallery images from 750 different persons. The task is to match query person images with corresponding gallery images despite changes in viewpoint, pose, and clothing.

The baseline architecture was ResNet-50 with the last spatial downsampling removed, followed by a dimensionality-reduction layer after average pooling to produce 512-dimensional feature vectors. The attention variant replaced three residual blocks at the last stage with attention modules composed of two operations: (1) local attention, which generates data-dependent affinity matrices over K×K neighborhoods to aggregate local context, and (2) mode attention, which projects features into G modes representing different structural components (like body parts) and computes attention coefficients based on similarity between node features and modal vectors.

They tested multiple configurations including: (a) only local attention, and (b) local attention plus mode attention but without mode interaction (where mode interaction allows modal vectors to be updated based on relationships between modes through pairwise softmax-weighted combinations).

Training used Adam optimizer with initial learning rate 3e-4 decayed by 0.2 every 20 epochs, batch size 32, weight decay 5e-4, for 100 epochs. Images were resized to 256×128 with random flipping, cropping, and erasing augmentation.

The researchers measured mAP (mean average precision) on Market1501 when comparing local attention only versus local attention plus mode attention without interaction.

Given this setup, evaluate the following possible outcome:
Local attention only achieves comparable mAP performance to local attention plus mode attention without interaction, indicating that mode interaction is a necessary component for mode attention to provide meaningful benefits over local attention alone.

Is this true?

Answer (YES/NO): NO